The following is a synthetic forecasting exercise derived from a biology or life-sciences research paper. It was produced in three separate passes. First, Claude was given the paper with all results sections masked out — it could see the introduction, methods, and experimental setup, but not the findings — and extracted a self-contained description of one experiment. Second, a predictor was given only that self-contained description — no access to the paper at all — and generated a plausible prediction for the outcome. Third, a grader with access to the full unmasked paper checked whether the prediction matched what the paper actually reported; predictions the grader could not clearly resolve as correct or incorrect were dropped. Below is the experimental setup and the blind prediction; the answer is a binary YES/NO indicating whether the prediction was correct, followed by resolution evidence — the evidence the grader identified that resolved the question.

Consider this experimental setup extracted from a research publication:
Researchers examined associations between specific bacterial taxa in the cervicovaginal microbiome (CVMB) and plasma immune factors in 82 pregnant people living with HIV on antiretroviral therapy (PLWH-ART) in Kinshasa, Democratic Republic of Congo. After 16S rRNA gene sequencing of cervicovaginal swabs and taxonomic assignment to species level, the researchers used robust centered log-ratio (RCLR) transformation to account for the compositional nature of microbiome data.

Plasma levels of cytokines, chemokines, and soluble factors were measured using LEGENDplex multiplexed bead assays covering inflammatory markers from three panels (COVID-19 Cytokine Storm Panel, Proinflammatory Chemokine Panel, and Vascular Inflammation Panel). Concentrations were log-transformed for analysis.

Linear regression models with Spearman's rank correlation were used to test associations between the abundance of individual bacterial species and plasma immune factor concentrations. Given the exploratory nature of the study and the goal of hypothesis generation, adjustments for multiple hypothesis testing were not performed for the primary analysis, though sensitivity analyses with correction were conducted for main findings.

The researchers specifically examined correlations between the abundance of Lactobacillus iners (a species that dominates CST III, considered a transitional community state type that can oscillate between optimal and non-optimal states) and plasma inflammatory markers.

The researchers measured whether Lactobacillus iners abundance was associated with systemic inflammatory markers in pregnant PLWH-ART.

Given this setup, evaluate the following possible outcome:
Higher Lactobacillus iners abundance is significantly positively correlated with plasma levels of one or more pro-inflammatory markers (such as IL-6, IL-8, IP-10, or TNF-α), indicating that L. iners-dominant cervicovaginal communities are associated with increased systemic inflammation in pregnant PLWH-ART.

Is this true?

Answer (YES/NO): NO